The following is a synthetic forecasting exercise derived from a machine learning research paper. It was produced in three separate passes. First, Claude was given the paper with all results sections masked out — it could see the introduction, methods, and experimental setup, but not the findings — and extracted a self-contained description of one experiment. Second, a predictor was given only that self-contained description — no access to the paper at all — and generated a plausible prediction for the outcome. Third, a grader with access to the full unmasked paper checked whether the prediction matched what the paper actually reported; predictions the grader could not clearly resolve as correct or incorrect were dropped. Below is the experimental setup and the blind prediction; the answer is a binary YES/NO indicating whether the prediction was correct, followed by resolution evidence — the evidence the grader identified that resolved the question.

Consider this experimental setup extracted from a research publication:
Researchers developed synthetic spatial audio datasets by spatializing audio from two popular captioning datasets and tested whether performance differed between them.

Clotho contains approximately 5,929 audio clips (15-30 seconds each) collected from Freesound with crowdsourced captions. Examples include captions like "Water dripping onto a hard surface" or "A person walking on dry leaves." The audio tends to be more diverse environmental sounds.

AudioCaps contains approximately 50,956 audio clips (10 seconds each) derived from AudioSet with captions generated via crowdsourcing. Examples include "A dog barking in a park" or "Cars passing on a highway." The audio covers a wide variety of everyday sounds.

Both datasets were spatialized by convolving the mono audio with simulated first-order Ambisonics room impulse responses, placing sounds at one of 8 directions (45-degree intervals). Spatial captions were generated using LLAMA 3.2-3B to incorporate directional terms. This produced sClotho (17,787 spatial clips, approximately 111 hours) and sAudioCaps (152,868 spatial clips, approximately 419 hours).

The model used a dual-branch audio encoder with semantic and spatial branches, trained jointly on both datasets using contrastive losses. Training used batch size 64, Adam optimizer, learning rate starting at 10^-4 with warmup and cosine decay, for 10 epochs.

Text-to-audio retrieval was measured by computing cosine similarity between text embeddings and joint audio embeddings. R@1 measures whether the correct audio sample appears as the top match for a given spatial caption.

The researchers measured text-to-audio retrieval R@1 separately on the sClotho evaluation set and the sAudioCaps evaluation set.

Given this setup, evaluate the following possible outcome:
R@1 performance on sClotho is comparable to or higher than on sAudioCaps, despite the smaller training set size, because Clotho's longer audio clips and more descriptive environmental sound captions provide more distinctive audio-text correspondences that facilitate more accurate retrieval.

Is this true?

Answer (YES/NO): NO